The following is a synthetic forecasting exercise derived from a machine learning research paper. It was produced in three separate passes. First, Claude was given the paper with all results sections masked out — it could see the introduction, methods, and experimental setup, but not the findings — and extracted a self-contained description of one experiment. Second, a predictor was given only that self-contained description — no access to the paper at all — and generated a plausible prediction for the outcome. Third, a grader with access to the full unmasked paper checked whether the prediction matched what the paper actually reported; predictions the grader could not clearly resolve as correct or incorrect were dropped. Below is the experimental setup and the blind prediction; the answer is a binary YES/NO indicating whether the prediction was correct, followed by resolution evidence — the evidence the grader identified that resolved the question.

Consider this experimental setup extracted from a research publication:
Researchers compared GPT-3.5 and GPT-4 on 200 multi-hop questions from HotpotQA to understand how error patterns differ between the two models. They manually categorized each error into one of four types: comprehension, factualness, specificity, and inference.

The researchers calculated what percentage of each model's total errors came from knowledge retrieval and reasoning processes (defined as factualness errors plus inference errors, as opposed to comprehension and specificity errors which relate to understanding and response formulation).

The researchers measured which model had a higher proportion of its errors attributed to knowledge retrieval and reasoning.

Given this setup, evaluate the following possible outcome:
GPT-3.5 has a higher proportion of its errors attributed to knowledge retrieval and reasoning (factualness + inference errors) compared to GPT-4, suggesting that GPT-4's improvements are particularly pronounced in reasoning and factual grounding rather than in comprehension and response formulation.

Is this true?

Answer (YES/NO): NO